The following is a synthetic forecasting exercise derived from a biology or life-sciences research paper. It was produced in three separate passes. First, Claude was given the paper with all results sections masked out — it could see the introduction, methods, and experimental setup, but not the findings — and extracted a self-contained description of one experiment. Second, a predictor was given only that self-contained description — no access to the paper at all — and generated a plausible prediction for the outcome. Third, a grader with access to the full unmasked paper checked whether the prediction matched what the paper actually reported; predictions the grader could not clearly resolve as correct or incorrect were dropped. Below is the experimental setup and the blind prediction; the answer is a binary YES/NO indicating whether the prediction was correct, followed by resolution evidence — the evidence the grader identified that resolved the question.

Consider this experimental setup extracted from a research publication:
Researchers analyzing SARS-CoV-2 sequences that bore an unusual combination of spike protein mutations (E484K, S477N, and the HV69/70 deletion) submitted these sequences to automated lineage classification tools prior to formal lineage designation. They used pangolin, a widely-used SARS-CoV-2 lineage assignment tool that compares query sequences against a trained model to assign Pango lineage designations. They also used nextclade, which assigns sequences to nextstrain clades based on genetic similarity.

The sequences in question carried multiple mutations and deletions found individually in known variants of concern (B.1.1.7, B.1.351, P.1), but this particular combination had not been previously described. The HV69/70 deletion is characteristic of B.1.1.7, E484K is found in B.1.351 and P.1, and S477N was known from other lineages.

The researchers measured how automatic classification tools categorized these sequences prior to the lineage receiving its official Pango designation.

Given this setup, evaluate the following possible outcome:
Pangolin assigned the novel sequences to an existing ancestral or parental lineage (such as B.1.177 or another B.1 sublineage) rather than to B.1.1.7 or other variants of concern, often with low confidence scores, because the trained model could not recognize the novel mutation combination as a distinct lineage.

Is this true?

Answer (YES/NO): YES